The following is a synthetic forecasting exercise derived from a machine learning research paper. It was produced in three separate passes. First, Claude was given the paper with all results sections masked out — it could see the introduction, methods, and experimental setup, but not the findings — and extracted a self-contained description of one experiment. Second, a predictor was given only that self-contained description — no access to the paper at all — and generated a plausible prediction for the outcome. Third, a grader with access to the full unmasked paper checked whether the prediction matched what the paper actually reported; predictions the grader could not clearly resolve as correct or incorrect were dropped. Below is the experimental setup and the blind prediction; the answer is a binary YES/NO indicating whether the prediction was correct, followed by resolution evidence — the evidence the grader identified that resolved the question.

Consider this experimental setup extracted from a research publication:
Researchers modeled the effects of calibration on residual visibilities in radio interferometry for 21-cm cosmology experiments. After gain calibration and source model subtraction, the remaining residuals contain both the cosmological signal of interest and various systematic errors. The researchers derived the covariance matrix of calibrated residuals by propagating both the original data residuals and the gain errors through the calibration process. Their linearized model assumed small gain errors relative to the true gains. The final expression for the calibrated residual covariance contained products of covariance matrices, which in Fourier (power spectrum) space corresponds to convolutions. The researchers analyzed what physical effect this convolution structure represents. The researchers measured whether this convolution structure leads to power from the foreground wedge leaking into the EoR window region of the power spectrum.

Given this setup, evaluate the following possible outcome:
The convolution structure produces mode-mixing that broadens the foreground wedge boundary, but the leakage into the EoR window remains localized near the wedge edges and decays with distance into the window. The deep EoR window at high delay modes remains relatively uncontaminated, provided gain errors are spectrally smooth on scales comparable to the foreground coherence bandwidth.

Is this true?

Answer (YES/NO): NO